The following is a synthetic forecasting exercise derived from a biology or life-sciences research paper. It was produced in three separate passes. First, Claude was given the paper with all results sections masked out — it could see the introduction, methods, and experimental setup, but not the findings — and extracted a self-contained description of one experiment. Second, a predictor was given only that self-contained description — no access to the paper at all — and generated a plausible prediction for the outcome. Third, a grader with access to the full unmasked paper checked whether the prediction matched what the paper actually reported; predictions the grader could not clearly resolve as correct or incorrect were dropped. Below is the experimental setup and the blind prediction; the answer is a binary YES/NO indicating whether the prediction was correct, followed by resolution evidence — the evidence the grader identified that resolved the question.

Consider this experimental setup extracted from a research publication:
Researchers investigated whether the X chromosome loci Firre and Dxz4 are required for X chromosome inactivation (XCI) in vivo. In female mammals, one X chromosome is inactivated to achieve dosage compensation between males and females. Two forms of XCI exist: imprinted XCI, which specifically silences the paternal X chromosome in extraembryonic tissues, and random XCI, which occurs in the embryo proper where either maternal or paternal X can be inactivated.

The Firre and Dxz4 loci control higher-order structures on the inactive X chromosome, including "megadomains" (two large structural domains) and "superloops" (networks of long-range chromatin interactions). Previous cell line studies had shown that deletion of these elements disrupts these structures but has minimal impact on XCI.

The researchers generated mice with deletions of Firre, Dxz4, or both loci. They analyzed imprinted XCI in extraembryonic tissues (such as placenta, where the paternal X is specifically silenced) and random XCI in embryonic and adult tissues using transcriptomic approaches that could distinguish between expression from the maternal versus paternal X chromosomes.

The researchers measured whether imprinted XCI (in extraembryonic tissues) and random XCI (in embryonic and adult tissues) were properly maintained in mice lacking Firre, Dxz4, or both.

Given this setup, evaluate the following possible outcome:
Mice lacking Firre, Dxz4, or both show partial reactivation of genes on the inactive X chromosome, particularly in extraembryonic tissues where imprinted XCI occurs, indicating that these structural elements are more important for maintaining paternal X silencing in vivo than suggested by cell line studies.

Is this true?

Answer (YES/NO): NO